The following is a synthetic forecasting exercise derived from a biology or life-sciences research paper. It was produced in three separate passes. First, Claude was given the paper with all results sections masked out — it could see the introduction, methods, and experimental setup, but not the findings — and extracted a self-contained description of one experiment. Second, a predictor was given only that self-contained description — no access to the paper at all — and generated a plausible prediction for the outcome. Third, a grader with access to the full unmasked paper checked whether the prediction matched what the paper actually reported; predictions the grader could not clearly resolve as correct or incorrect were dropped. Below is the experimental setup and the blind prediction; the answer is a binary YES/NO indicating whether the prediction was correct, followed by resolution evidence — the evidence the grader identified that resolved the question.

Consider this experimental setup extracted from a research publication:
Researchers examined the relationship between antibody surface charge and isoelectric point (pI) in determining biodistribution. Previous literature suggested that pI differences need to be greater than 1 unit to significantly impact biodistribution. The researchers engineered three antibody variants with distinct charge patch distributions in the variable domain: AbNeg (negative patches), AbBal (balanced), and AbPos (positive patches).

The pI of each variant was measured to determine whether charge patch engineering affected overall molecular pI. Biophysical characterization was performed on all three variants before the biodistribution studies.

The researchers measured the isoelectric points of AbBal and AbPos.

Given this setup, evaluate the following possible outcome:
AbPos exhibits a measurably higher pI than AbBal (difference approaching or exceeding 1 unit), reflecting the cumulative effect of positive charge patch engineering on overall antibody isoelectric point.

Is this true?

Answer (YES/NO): NO